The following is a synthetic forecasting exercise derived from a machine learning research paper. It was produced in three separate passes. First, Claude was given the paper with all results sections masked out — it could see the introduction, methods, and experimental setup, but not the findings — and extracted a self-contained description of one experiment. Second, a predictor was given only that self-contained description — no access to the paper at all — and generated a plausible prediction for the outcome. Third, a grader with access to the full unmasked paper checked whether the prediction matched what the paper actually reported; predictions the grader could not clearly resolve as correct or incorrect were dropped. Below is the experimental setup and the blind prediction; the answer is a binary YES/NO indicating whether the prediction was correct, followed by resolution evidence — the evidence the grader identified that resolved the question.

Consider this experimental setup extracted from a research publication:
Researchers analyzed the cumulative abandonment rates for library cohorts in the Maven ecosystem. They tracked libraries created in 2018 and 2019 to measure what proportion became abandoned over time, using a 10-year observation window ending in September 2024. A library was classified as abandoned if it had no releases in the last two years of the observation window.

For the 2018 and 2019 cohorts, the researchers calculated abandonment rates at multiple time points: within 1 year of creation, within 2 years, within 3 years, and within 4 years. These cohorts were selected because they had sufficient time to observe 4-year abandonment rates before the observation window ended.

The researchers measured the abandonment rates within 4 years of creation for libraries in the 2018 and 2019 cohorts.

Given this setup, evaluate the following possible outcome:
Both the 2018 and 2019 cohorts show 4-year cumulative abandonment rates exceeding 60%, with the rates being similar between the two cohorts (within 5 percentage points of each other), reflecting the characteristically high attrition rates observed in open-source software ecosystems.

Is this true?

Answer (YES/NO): YES